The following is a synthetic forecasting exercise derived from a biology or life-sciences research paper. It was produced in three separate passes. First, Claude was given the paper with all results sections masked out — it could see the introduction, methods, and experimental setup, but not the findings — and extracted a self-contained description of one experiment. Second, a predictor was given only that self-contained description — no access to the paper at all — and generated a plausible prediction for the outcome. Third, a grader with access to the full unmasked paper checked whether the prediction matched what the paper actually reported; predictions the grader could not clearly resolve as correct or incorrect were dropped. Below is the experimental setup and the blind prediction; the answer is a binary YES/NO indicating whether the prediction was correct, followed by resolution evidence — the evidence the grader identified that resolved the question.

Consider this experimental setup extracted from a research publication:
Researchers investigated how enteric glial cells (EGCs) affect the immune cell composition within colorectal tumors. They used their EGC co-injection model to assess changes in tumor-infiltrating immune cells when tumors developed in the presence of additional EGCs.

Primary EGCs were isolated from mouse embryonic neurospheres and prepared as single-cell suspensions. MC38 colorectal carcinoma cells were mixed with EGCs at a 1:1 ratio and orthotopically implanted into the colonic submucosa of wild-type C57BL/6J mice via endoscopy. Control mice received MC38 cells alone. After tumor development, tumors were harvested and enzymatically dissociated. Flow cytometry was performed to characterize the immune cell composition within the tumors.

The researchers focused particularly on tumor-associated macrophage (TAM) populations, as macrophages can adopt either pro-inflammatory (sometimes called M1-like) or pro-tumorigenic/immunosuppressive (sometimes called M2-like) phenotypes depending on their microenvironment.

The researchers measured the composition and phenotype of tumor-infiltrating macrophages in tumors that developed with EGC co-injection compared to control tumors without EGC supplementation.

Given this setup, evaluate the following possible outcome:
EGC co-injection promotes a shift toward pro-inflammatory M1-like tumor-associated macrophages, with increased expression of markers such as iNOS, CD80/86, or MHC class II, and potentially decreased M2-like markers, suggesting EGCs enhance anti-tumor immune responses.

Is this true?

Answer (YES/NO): NO